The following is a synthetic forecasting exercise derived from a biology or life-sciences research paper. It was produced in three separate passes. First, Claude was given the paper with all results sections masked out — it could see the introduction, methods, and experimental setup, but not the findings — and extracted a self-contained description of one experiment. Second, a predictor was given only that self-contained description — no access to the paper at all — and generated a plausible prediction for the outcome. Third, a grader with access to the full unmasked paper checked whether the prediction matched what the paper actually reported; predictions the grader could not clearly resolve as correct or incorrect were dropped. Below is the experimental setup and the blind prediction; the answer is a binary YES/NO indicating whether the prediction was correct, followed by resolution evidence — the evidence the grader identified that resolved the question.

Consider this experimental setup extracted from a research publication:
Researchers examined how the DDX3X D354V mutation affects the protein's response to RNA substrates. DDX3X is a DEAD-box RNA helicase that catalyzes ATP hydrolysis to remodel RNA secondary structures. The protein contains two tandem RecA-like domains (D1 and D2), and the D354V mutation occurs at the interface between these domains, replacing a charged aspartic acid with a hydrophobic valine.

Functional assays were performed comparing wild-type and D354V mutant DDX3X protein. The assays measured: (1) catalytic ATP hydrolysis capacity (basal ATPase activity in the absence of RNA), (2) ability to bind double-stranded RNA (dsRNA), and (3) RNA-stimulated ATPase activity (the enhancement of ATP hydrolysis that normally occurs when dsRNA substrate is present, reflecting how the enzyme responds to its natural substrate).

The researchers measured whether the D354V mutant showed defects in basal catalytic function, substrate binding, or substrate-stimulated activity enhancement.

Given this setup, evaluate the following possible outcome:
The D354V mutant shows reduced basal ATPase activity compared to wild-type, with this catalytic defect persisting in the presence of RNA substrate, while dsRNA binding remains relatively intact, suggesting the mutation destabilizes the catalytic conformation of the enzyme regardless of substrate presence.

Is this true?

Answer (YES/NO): NO